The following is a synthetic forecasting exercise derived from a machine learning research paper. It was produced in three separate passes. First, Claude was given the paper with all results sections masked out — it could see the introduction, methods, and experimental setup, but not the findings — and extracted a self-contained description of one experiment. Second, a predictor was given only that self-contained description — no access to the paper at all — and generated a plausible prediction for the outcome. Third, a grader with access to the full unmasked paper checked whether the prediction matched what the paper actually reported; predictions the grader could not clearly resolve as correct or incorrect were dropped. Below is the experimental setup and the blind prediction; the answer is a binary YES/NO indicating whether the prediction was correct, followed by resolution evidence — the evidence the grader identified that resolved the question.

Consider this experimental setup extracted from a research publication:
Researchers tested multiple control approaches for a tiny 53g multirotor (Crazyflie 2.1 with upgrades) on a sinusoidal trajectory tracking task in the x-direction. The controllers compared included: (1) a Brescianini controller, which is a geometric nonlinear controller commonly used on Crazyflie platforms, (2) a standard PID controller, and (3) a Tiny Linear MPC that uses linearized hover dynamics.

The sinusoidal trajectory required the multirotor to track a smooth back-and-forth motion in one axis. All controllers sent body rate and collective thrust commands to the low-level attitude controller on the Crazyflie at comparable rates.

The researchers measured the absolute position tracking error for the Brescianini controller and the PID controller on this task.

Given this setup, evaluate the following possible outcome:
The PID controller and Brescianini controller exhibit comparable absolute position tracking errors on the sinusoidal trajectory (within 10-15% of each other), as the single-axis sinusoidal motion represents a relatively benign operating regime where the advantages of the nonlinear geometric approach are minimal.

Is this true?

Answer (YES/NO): NO